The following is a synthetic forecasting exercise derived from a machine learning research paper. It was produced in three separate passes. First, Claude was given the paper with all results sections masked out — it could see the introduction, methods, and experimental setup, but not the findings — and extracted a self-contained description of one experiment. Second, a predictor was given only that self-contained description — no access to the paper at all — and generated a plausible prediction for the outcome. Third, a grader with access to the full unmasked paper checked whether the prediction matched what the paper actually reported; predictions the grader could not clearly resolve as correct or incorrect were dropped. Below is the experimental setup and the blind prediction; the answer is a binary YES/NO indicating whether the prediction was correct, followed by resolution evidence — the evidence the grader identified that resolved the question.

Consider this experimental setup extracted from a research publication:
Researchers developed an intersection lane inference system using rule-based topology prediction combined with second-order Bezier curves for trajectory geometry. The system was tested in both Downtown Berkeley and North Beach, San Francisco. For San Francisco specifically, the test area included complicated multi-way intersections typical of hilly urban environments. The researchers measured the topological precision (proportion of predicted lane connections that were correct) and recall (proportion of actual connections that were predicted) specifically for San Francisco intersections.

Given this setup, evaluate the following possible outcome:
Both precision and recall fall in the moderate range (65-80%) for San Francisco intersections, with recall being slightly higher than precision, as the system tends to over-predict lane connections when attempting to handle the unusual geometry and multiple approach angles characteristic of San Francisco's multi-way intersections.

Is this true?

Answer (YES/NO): NO